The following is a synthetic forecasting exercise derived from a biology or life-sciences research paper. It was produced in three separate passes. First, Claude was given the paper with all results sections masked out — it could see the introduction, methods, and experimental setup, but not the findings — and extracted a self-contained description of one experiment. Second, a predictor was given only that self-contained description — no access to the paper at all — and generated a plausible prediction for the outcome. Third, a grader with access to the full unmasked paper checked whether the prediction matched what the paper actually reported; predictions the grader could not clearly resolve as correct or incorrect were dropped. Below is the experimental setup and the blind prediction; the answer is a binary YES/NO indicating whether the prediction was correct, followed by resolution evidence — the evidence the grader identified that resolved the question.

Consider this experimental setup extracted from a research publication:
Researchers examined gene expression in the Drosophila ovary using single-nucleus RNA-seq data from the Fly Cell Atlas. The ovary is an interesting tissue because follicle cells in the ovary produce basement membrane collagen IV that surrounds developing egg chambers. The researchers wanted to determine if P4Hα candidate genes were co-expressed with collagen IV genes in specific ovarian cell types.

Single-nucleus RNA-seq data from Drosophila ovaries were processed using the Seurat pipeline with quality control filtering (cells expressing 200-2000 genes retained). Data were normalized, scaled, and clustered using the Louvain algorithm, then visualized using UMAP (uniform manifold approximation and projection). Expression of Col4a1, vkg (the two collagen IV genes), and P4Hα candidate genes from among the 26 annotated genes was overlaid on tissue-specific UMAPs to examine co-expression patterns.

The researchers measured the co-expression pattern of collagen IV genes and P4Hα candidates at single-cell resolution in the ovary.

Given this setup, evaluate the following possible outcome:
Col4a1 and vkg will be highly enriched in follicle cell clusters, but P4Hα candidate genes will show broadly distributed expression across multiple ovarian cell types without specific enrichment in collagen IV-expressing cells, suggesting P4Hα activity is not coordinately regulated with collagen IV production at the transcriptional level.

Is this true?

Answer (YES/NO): NO